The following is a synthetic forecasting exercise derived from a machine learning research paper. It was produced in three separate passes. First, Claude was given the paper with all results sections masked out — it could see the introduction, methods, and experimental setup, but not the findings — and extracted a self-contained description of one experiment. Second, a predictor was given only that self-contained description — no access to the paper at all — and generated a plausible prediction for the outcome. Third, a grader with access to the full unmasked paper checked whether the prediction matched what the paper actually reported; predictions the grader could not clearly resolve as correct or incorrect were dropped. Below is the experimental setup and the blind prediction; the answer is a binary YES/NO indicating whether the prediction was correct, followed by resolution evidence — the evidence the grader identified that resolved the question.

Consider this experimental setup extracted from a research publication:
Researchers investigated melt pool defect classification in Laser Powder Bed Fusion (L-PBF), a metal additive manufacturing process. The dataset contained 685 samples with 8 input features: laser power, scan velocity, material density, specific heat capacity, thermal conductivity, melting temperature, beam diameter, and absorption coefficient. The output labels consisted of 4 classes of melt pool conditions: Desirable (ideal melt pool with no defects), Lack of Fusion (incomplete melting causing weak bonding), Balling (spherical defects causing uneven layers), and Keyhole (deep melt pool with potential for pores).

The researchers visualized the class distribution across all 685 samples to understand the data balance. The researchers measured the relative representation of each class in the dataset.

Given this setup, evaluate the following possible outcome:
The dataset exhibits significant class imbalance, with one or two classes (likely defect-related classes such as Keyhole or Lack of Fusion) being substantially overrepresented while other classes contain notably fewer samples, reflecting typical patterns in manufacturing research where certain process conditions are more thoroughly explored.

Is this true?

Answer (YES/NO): NO